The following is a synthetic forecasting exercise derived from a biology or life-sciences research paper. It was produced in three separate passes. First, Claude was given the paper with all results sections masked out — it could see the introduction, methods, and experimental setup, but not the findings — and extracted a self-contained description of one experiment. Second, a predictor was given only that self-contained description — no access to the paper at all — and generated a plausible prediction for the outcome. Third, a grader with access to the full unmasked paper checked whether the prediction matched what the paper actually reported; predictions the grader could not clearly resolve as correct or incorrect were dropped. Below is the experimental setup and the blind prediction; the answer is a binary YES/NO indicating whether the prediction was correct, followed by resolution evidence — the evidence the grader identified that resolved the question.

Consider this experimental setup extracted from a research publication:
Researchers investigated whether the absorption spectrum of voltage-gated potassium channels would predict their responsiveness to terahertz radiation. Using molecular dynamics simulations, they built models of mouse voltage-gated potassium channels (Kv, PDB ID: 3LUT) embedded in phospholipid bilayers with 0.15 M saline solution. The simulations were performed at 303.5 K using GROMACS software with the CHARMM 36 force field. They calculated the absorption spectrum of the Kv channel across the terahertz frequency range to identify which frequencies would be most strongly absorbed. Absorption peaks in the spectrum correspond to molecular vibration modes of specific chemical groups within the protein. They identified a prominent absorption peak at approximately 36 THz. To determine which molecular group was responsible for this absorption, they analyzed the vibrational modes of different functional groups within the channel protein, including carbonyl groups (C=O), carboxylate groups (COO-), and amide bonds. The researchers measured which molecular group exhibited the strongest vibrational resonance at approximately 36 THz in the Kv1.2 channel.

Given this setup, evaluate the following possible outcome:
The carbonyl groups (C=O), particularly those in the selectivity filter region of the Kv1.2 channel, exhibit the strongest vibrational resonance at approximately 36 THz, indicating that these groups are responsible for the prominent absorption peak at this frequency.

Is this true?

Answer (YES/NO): YES